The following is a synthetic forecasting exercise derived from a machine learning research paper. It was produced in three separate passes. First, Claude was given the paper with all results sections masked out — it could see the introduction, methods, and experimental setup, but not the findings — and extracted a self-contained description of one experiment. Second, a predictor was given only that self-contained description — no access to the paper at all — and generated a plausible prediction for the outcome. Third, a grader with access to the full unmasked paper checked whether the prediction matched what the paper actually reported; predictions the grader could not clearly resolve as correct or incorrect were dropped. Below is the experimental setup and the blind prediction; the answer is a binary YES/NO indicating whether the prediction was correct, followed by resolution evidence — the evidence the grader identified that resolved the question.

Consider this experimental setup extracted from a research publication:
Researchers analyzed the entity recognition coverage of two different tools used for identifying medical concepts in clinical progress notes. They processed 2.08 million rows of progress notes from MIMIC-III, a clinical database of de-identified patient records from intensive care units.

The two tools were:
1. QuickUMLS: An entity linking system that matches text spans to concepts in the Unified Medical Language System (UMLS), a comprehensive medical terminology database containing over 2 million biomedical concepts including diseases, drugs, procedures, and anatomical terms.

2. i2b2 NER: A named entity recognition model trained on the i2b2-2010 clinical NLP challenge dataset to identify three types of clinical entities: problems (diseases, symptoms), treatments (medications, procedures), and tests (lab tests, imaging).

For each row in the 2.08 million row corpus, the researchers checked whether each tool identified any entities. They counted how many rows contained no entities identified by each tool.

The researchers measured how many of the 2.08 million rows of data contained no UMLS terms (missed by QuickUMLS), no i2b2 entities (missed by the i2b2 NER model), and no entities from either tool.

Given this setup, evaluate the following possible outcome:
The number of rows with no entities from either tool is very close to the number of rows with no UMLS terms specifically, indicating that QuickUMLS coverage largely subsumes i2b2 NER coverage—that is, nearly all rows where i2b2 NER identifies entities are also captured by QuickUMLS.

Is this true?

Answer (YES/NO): NO